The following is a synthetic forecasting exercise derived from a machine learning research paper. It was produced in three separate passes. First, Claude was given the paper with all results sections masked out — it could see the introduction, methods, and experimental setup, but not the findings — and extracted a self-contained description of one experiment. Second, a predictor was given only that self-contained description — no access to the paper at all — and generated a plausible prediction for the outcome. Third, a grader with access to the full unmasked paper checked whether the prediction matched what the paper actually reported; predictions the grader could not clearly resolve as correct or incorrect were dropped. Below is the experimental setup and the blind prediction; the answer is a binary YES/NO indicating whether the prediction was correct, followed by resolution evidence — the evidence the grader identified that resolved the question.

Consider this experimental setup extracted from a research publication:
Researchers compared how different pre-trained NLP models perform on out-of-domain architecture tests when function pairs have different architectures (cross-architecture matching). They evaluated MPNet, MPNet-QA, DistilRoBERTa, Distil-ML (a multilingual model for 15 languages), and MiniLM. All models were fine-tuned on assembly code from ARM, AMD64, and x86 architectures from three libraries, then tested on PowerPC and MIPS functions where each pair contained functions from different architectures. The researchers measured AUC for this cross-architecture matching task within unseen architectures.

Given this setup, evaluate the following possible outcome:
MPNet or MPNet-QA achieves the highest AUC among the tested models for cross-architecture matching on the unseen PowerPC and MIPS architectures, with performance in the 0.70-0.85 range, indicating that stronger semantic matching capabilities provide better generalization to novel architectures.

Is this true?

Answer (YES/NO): NO